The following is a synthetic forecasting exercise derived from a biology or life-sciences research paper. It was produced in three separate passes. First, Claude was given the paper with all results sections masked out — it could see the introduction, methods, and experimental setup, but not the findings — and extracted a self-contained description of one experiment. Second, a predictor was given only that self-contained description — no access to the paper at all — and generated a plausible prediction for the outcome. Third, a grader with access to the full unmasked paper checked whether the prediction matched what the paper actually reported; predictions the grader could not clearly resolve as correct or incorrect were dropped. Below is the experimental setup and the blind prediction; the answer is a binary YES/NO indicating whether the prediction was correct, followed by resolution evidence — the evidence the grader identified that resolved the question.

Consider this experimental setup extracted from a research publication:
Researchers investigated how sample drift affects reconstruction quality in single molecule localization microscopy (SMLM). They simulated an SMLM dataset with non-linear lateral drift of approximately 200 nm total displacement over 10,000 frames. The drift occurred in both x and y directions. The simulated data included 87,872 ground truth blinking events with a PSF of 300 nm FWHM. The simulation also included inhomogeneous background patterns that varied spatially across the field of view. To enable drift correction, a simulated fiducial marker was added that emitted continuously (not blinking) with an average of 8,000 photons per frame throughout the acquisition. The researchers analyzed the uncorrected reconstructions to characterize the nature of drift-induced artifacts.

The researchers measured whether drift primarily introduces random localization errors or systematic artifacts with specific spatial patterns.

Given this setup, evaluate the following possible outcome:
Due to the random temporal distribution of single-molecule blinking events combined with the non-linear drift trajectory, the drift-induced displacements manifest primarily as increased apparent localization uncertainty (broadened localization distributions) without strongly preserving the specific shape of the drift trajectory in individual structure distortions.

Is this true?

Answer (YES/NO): NO